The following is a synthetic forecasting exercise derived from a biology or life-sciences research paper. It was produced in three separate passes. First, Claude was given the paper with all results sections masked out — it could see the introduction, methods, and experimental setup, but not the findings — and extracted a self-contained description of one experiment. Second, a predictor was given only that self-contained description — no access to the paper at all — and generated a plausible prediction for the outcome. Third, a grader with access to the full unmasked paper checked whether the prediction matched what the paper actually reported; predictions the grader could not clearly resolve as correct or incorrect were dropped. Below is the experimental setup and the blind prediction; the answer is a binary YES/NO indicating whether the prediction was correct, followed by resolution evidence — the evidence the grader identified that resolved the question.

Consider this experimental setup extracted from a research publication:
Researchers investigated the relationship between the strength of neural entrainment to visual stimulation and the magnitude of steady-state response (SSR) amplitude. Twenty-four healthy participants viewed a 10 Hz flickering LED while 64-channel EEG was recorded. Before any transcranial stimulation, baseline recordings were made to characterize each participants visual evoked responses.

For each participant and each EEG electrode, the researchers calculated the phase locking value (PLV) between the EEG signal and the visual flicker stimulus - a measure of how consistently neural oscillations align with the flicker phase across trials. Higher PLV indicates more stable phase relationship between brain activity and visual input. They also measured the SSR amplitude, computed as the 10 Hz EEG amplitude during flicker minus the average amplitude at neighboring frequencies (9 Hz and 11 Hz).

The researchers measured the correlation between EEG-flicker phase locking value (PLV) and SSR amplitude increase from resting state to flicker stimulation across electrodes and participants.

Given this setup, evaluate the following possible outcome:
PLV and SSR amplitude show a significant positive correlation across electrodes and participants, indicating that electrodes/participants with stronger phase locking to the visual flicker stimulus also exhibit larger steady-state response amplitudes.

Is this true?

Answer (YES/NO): YES